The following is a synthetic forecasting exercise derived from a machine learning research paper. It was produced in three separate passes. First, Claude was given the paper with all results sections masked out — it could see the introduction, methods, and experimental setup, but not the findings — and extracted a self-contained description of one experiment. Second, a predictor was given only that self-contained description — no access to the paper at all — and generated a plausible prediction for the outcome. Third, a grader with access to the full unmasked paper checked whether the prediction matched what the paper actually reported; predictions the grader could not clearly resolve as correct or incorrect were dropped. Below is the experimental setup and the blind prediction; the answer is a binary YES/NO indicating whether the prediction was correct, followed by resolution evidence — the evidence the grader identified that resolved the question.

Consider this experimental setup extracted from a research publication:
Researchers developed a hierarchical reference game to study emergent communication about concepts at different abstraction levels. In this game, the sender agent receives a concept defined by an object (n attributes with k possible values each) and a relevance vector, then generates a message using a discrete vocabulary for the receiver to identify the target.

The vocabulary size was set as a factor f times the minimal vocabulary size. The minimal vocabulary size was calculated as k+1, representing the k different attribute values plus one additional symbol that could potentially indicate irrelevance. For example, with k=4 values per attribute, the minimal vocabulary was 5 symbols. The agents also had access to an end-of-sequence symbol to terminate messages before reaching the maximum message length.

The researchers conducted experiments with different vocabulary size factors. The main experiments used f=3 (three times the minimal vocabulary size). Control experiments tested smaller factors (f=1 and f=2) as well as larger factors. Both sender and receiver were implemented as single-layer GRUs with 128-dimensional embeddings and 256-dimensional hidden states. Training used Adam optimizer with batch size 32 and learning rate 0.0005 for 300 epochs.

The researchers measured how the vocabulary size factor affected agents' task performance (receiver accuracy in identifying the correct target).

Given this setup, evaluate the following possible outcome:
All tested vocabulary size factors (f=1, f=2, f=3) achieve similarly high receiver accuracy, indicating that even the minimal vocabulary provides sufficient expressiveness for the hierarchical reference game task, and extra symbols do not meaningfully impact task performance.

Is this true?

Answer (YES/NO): NO